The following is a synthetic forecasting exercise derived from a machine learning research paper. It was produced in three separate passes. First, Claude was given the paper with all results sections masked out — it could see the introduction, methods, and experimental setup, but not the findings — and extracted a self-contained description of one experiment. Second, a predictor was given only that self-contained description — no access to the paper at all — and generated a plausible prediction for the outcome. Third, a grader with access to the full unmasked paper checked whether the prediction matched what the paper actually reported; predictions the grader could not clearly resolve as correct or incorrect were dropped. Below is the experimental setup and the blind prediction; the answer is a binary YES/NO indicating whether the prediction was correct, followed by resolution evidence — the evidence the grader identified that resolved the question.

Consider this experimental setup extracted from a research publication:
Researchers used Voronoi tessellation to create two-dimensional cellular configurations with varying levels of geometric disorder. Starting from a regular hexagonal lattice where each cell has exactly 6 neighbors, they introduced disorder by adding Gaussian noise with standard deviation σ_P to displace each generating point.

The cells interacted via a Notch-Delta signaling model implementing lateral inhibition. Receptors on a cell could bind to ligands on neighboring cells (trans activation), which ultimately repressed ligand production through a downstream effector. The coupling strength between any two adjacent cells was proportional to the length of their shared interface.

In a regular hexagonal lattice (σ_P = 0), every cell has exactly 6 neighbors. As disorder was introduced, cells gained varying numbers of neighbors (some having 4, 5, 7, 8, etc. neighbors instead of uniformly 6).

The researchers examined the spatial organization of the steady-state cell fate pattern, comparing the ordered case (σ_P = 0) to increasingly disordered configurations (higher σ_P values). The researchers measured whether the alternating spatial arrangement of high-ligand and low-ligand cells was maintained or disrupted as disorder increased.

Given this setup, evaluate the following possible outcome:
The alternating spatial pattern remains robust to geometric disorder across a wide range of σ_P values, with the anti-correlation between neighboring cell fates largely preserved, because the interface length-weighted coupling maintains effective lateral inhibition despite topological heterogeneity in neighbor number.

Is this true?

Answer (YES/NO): YES